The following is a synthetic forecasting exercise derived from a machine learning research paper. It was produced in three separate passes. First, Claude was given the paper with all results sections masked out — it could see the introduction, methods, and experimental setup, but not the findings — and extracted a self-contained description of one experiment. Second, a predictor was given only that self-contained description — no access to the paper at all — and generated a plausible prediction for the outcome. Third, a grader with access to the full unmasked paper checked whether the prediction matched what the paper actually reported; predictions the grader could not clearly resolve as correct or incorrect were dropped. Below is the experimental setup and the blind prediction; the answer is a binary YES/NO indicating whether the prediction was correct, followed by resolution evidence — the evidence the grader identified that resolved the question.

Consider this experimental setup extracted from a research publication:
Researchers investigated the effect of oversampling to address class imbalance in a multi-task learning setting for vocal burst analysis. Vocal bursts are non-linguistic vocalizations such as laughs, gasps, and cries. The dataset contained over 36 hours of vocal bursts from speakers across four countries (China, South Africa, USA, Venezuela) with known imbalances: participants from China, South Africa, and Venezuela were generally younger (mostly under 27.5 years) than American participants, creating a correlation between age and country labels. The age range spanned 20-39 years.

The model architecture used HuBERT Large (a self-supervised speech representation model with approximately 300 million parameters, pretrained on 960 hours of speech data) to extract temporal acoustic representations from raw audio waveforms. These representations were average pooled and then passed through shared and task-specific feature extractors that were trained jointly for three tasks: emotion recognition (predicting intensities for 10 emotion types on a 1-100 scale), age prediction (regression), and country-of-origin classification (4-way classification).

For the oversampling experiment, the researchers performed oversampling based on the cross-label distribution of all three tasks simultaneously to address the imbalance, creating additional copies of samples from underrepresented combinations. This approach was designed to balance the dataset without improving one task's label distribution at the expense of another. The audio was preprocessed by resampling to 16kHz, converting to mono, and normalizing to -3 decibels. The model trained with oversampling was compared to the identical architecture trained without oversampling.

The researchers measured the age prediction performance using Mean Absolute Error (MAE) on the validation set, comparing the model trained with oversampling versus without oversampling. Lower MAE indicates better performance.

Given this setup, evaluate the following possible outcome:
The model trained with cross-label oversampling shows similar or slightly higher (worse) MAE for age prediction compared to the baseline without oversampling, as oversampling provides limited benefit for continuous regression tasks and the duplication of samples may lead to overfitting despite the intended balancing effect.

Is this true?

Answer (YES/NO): NO